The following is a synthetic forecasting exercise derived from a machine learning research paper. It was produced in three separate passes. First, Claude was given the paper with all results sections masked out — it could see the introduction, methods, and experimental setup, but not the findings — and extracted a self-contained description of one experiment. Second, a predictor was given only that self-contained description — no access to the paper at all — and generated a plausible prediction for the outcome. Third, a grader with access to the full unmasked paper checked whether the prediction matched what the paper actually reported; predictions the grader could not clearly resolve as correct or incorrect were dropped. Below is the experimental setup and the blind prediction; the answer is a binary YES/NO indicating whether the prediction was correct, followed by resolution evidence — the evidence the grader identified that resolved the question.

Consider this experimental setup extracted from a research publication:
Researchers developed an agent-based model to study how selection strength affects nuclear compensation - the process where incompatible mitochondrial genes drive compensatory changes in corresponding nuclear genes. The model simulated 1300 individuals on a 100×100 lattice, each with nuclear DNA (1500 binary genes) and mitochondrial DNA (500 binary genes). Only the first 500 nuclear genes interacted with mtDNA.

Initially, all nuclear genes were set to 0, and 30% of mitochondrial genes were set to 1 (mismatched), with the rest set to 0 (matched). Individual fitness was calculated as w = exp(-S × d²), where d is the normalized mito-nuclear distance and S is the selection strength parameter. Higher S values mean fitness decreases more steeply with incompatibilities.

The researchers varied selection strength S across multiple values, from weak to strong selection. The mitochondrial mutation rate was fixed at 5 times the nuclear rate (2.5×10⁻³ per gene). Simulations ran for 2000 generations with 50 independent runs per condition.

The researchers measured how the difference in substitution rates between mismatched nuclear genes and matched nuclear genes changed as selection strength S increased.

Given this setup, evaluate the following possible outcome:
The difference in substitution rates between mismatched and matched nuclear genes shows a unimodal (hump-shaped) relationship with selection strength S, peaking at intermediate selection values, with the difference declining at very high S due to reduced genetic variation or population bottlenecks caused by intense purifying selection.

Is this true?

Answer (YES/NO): NO